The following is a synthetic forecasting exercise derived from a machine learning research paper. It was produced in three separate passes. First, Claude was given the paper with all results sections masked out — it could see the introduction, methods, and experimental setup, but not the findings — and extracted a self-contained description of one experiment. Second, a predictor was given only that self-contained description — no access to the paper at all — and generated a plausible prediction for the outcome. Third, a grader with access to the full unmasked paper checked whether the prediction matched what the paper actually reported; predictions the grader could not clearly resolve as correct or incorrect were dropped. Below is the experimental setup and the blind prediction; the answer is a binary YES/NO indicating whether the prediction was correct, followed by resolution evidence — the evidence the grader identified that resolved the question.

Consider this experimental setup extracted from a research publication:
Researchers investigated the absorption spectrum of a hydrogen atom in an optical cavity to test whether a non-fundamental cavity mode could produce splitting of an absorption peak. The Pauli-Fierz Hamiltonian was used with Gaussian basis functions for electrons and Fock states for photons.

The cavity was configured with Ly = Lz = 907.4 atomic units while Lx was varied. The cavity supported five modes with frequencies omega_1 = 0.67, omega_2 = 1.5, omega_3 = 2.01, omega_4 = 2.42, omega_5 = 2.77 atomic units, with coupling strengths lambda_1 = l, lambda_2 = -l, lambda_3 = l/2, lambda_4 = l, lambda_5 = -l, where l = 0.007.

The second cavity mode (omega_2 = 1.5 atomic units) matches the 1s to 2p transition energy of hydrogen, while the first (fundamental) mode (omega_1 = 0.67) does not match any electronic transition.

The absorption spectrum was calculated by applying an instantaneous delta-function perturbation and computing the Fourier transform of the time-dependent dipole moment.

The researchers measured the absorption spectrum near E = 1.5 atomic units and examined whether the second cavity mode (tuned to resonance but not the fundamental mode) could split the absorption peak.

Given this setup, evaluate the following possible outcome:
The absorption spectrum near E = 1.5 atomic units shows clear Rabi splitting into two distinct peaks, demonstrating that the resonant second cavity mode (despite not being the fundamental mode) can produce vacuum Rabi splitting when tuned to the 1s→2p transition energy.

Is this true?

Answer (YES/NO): YES